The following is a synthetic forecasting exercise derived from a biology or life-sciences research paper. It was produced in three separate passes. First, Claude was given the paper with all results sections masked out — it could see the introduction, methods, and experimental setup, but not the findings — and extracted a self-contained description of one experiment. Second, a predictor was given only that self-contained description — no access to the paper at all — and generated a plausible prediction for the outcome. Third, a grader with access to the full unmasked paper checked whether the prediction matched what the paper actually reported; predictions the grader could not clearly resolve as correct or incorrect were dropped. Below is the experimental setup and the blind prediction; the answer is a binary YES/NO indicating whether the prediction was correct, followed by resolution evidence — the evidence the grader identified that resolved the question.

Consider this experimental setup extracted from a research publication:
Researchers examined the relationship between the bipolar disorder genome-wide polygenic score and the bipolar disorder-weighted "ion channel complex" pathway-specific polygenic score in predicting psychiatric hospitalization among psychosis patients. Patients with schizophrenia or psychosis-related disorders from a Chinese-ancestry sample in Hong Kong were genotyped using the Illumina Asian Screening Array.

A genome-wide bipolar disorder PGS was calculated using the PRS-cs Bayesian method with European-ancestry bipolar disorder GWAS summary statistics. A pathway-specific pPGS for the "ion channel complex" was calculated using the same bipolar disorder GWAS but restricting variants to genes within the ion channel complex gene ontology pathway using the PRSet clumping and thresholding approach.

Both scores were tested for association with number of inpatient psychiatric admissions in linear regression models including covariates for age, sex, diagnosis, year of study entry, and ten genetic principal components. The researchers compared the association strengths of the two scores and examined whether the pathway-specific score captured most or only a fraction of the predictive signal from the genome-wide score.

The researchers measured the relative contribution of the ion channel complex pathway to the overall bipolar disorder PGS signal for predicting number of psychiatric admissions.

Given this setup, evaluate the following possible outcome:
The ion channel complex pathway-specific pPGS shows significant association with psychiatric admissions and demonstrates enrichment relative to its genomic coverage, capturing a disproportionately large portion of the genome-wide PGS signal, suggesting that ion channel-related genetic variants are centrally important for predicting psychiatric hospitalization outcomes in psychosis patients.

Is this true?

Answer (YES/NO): YES